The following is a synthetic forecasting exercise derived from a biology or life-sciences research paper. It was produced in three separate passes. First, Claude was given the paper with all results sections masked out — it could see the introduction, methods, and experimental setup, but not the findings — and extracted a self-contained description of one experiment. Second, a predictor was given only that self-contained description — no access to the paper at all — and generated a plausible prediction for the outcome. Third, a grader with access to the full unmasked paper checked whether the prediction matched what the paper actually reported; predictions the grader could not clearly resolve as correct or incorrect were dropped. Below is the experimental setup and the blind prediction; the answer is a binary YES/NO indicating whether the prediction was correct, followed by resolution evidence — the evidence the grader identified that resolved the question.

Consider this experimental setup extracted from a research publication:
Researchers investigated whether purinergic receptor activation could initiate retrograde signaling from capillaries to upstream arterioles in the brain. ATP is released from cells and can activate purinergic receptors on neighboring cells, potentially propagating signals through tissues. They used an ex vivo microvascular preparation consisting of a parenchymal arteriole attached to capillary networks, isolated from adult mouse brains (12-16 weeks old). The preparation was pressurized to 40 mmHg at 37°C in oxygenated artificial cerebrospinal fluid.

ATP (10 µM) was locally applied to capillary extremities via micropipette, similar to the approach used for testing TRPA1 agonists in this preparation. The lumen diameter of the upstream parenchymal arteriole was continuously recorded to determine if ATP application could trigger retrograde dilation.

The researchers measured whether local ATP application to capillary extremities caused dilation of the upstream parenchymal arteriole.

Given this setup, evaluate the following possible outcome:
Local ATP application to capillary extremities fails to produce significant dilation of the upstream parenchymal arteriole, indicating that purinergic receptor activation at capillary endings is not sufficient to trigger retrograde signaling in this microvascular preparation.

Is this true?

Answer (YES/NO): NO